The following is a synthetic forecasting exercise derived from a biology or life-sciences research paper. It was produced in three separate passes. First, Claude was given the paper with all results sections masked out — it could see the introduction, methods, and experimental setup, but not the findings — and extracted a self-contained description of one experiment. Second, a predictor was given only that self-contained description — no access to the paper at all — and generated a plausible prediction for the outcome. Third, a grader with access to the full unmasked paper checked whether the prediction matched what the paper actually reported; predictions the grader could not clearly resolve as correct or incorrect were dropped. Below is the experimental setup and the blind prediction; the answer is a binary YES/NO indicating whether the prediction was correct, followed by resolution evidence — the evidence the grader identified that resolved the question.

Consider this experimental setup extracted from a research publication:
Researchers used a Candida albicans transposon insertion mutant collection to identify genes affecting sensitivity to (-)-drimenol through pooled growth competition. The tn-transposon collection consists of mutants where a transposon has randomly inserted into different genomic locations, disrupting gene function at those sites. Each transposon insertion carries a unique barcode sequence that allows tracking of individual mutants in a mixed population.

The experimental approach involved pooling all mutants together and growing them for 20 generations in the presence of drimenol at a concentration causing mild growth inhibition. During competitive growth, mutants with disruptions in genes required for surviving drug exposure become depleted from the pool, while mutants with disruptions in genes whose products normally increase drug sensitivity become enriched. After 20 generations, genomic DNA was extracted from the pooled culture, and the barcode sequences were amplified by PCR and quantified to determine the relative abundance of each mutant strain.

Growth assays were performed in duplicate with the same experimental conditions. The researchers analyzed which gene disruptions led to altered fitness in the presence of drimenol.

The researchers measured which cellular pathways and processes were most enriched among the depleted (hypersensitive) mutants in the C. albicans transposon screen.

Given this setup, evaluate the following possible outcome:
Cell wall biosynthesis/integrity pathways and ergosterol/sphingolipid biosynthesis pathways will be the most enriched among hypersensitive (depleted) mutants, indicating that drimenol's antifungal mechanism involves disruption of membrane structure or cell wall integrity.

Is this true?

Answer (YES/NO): NO